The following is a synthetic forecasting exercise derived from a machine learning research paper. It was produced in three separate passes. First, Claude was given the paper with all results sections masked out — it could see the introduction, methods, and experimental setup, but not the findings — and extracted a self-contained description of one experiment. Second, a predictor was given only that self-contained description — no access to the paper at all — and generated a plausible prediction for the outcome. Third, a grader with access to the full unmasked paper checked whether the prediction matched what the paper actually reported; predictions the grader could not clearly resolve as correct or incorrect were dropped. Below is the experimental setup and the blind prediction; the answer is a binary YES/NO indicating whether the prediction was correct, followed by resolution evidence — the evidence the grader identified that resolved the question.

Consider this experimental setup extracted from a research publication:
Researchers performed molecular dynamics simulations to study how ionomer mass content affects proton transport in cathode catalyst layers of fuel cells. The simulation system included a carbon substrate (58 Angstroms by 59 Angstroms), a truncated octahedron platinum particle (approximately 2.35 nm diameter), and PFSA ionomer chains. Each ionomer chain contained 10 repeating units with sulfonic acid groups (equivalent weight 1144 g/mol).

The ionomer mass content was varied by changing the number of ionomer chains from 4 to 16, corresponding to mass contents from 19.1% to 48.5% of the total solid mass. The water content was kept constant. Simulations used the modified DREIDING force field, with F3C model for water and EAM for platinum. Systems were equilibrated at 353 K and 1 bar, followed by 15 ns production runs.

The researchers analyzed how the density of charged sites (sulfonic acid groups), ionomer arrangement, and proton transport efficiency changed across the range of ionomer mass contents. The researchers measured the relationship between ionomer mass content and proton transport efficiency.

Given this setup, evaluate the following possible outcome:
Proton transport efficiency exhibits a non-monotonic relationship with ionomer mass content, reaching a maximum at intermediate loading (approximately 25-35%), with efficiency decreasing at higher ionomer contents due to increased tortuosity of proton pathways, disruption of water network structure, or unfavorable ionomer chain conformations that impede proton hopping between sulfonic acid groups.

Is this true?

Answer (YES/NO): YES